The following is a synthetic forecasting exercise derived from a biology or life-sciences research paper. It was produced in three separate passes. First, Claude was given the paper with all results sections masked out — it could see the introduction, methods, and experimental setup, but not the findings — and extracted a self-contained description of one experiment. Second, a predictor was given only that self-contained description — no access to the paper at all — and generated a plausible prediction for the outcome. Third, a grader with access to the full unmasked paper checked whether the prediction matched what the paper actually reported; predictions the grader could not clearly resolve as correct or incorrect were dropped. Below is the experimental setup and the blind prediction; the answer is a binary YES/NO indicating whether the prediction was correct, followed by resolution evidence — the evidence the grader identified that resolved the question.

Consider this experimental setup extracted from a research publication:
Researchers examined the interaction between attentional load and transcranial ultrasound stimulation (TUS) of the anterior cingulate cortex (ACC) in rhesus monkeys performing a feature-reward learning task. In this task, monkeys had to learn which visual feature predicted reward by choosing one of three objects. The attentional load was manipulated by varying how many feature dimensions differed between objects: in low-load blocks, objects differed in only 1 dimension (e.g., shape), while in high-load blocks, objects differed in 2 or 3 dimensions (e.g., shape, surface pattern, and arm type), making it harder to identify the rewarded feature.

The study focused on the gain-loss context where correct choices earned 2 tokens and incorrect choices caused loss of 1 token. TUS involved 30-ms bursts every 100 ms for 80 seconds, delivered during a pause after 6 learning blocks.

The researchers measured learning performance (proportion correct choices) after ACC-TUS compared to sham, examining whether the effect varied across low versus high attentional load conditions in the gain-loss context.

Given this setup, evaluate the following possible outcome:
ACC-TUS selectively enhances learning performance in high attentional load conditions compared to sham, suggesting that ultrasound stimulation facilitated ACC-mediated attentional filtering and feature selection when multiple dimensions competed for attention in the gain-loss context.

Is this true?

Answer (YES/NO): NO